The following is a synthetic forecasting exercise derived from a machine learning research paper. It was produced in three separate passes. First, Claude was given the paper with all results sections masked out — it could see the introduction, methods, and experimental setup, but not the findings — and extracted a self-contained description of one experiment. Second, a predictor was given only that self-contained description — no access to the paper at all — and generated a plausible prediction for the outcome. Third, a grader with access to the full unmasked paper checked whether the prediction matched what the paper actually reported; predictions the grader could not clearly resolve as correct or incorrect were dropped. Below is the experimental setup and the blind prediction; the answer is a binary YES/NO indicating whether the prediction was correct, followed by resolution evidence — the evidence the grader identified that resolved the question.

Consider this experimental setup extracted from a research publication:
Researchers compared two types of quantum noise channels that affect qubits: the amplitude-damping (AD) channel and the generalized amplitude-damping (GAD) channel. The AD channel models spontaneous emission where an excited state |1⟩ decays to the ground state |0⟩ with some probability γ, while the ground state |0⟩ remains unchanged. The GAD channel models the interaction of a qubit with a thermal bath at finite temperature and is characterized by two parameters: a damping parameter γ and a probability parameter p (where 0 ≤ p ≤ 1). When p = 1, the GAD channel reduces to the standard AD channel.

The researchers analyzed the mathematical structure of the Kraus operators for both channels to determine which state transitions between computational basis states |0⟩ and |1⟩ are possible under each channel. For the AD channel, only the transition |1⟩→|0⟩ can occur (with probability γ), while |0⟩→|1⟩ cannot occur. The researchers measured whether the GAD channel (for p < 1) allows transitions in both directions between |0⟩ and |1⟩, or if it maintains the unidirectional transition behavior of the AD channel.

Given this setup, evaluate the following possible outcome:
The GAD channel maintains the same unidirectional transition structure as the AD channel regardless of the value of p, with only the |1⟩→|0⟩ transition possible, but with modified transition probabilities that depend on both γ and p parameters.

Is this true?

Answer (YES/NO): NO